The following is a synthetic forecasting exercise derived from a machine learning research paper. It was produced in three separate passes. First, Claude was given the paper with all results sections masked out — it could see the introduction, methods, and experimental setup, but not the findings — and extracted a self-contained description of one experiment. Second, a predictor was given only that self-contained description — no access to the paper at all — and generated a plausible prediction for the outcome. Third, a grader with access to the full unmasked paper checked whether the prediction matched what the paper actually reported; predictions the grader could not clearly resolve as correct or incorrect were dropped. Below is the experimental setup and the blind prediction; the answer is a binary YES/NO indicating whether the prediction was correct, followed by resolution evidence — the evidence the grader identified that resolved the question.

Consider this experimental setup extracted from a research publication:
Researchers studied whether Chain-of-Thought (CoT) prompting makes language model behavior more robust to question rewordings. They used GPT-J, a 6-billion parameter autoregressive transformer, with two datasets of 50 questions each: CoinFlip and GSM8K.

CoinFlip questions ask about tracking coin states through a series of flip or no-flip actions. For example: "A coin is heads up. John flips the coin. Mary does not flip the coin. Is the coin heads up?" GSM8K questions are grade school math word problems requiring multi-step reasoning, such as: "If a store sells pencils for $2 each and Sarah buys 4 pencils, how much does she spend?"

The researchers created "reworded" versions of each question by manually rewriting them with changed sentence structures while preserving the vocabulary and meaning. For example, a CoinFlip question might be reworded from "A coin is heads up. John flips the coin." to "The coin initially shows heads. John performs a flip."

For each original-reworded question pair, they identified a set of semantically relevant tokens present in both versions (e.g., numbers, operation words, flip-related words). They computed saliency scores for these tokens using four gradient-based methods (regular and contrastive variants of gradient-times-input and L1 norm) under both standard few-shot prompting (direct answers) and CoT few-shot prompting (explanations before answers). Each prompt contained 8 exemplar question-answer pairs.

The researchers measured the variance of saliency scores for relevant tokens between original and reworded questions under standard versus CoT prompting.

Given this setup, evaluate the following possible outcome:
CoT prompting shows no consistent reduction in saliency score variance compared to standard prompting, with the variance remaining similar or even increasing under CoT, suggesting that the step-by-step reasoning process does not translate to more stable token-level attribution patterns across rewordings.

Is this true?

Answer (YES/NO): NO